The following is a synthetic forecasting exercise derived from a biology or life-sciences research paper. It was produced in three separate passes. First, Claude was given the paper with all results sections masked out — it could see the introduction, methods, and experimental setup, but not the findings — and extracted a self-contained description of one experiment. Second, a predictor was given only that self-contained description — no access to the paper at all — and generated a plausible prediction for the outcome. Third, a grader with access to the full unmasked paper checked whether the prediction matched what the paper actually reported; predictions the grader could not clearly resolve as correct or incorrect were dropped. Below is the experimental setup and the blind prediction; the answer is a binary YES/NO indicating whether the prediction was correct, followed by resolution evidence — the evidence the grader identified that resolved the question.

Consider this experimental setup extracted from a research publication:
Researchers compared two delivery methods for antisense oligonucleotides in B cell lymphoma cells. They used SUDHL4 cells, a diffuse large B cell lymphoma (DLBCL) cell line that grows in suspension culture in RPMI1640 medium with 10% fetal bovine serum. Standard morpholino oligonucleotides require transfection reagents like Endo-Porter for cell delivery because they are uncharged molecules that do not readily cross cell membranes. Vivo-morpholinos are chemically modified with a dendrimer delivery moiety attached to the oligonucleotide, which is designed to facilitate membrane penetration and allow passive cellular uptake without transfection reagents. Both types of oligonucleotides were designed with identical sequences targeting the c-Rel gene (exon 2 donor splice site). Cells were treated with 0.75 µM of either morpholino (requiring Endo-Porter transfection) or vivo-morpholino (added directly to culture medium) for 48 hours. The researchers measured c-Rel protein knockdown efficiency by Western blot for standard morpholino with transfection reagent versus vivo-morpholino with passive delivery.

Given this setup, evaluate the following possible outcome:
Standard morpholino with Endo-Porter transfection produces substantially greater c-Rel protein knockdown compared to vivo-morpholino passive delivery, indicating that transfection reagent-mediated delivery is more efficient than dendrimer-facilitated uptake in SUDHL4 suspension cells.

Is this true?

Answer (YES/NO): NO